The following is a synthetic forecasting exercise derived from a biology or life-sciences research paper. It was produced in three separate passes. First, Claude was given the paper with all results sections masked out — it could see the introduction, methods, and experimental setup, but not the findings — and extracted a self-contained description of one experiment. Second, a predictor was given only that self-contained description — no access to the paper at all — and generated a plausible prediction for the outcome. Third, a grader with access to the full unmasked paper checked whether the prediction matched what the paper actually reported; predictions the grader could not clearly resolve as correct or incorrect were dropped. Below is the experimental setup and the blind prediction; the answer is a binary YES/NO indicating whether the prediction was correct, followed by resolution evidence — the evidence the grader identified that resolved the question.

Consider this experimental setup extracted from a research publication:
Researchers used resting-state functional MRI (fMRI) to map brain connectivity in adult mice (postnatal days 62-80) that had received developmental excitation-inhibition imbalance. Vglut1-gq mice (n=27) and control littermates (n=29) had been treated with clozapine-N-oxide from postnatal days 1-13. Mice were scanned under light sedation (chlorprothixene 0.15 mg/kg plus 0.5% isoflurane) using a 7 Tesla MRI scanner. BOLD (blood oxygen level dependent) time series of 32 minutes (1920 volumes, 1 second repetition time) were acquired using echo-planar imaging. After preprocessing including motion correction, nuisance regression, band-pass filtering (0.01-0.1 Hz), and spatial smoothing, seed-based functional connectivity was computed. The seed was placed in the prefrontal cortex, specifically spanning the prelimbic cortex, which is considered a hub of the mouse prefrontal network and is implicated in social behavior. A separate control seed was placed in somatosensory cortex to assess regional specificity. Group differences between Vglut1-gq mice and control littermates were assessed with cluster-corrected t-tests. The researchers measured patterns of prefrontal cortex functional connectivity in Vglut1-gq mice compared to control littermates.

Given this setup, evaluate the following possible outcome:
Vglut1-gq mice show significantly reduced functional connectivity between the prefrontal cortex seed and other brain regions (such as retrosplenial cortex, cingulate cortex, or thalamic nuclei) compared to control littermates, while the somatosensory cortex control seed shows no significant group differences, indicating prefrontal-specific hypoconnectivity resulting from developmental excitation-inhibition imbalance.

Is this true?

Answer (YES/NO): YES